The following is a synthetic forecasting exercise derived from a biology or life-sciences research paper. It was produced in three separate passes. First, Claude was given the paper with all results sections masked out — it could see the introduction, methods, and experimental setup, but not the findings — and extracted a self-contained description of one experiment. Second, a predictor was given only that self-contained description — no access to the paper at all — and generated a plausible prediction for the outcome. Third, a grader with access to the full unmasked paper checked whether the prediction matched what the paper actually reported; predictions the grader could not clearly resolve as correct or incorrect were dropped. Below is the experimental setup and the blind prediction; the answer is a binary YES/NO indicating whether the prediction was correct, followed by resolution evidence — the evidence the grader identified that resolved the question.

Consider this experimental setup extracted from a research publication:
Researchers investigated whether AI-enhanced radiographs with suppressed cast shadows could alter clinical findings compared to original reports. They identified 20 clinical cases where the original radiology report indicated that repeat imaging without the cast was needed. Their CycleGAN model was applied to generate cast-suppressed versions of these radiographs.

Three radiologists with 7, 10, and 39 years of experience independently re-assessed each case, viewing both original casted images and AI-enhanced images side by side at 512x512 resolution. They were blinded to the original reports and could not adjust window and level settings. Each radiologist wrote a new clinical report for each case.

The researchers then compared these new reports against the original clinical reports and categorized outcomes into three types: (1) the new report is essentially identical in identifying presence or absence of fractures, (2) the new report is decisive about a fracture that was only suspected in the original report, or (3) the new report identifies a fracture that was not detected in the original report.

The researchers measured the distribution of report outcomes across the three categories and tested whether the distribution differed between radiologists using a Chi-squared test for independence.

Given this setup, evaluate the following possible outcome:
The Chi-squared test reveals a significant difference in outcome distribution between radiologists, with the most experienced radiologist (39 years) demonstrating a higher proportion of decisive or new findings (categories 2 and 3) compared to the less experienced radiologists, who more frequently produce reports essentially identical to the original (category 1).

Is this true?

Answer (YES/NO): NO